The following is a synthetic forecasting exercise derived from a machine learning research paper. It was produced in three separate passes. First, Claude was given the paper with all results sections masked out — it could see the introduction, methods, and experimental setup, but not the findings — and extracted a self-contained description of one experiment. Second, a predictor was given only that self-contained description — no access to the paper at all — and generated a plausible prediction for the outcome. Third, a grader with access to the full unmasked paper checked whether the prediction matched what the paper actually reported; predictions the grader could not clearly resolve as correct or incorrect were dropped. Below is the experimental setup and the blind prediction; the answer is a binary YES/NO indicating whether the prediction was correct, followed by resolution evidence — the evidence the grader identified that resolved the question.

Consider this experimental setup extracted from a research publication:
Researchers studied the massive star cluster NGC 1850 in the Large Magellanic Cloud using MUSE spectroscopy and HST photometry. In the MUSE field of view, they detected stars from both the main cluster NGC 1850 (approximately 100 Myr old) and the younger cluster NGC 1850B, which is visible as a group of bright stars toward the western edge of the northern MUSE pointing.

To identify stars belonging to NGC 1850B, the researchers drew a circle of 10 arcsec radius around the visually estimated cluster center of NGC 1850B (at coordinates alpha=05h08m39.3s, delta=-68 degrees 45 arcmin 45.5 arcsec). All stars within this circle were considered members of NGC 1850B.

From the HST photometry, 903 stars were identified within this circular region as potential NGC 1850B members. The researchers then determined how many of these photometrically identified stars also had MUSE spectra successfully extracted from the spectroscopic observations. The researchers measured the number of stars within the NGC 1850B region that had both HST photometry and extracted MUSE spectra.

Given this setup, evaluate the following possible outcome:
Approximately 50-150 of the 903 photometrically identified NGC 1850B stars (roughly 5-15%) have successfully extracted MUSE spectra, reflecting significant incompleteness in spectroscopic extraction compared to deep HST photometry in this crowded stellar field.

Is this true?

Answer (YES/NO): YES